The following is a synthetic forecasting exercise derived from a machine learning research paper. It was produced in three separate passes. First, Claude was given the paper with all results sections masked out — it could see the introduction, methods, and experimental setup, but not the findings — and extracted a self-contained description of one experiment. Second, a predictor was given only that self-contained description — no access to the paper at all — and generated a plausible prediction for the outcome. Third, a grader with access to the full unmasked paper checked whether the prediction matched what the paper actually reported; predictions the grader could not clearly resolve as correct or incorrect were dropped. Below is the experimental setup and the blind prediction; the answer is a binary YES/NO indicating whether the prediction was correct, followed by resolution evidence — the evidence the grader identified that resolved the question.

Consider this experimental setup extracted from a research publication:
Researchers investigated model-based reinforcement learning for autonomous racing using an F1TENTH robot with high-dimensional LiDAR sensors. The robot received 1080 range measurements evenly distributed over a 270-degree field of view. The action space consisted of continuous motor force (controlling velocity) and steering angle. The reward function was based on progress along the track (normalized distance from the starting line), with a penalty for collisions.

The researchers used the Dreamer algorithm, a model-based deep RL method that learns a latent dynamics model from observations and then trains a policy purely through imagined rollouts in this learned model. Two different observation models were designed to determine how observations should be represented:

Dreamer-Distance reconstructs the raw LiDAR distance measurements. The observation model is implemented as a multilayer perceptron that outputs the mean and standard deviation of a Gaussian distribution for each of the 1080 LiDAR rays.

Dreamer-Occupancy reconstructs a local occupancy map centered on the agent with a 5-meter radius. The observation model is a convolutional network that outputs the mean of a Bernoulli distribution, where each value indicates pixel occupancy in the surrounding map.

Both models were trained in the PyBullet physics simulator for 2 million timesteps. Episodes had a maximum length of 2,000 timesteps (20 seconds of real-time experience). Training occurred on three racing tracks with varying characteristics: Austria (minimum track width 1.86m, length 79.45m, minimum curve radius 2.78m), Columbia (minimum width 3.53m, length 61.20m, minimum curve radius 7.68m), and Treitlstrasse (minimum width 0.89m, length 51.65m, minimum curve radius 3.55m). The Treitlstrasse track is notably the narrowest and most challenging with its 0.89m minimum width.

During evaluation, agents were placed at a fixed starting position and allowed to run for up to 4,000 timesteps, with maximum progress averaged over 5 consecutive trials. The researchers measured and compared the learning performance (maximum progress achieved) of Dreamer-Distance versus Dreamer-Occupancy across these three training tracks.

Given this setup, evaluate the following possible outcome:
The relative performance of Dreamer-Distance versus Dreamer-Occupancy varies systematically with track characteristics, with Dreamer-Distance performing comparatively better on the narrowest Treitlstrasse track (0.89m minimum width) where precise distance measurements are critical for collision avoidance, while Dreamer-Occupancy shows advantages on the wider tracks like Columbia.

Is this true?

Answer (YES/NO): NO